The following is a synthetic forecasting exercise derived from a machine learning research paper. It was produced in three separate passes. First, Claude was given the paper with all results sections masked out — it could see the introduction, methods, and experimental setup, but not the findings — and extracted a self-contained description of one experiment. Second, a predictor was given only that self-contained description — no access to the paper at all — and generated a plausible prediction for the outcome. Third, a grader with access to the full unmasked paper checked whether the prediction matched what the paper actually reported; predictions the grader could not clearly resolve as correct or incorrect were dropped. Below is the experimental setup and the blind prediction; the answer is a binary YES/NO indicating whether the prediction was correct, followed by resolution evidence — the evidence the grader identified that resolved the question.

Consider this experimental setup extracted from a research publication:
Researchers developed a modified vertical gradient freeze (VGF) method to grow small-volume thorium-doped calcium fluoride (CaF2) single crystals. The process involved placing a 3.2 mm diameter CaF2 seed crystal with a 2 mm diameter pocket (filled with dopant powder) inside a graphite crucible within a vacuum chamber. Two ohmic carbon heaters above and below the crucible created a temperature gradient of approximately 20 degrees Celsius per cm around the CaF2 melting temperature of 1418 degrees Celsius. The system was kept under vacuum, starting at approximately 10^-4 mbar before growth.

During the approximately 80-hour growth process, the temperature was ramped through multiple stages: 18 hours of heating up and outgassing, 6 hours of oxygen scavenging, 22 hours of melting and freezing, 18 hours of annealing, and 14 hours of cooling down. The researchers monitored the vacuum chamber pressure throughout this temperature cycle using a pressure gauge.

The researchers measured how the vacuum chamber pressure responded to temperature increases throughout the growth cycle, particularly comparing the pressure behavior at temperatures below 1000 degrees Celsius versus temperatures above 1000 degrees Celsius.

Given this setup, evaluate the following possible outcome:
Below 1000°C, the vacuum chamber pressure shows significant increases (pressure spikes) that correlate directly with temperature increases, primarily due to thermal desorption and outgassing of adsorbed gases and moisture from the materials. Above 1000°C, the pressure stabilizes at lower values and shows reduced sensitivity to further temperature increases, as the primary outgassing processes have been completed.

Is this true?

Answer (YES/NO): YES